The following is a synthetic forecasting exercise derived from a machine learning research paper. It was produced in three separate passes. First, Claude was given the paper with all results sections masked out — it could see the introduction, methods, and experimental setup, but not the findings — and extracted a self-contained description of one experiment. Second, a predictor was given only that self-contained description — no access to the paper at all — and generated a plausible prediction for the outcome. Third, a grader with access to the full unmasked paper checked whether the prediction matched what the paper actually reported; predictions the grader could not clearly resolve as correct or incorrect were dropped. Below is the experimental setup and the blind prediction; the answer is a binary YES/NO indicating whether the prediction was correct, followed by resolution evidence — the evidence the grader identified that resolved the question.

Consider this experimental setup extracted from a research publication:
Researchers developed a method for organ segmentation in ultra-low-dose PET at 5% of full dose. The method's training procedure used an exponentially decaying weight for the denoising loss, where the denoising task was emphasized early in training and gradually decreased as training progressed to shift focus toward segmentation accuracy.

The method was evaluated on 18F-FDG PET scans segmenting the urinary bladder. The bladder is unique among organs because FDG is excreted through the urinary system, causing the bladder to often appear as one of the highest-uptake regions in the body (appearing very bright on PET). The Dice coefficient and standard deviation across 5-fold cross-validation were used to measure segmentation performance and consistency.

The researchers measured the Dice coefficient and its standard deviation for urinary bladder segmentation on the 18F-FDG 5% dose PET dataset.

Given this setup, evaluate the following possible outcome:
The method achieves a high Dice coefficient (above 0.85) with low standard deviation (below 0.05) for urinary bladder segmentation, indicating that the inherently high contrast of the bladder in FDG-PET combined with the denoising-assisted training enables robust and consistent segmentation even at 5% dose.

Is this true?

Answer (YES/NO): NO